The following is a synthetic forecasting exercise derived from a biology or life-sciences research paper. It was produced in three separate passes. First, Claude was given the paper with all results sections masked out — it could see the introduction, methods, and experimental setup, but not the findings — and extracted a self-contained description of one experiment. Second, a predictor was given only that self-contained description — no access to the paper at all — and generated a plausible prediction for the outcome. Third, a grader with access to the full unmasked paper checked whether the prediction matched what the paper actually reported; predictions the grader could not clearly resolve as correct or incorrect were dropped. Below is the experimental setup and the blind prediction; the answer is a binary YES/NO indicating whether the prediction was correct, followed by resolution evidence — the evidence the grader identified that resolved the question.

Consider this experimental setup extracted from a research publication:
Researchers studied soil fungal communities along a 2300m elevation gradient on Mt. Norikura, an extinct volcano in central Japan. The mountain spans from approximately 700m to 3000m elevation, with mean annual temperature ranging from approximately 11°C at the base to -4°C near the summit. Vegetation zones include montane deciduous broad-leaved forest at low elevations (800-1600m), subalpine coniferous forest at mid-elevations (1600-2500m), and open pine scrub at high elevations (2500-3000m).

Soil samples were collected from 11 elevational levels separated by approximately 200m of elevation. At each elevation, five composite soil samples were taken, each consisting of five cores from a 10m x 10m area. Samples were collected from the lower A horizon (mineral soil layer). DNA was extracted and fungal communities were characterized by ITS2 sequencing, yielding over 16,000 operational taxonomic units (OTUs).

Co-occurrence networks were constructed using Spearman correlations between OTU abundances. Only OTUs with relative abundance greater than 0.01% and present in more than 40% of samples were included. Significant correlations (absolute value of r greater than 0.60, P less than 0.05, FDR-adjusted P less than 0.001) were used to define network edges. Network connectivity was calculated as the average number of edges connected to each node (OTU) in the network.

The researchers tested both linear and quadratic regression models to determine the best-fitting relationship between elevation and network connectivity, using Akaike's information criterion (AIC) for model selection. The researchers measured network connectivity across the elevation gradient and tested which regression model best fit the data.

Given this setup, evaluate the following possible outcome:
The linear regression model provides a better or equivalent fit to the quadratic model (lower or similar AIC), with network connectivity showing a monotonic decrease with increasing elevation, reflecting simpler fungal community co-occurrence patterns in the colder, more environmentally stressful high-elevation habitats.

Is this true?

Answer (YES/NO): NO